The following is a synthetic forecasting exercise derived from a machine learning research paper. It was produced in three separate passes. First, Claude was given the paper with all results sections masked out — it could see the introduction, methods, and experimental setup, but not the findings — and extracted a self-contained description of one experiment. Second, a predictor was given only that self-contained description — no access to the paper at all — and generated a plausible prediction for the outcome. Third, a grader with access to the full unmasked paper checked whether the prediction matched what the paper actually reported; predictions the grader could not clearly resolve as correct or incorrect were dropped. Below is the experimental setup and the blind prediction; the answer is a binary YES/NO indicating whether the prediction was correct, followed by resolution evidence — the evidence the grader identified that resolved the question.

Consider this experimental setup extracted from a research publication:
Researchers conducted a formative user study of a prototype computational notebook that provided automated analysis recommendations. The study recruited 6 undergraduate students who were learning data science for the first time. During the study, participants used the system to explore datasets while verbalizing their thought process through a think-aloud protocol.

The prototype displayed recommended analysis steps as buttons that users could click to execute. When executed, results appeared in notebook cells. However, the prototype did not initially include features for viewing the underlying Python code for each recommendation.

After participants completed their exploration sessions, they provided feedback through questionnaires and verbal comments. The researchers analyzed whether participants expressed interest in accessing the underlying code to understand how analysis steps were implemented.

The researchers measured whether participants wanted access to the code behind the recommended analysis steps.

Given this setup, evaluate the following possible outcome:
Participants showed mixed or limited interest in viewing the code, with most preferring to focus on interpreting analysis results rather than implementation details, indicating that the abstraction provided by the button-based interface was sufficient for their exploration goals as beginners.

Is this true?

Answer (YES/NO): NO